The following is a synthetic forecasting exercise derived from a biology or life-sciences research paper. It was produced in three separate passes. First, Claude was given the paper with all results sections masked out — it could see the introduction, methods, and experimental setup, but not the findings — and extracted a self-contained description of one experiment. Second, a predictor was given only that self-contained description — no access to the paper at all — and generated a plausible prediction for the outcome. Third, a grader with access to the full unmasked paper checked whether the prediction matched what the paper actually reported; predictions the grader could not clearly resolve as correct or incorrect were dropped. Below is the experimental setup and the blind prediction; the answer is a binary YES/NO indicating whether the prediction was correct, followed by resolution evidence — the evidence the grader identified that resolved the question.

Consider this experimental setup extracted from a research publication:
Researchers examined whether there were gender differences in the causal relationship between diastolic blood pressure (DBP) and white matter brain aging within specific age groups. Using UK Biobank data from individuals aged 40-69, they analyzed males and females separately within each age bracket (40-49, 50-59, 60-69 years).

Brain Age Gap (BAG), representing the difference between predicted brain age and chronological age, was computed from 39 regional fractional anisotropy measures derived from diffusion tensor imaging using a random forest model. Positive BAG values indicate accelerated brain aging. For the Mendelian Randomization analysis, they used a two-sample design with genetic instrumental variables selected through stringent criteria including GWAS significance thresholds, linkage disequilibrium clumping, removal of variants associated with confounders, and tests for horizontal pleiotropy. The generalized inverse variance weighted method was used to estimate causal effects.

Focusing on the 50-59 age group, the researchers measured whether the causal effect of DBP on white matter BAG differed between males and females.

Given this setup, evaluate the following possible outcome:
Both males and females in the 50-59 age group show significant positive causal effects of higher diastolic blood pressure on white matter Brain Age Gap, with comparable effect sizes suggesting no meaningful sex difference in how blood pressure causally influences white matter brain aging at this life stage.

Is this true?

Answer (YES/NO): NO